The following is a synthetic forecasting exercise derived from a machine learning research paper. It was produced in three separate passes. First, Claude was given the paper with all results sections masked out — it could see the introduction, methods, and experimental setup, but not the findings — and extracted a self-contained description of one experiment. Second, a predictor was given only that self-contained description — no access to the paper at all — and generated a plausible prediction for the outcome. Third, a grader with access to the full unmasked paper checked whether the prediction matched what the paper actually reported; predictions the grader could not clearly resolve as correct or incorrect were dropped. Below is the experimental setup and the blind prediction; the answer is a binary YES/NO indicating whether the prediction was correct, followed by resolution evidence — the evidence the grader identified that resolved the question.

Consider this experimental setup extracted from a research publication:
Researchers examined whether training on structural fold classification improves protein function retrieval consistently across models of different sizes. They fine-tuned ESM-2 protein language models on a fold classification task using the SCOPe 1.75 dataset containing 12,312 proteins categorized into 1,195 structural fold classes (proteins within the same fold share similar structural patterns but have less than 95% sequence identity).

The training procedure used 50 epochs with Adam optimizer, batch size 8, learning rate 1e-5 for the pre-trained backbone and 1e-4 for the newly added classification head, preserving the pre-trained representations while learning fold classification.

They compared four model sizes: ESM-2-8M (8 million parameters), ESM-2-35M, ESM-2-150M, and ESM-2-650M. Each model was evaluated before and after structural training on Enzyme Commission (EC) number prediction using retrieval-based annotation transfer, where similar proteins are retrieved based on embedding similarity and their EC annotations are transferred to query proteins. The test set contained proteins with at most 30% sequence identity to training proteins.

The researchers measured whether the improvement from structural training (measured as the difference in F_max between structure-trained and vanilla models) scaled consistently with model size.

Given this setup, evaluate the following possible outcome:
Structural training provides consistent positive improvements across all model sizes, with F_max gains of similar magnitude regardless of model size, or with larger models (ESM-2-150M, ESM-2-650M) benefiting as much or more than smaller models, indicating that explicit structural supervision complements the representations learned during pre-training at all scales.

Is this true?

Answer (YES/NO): YES